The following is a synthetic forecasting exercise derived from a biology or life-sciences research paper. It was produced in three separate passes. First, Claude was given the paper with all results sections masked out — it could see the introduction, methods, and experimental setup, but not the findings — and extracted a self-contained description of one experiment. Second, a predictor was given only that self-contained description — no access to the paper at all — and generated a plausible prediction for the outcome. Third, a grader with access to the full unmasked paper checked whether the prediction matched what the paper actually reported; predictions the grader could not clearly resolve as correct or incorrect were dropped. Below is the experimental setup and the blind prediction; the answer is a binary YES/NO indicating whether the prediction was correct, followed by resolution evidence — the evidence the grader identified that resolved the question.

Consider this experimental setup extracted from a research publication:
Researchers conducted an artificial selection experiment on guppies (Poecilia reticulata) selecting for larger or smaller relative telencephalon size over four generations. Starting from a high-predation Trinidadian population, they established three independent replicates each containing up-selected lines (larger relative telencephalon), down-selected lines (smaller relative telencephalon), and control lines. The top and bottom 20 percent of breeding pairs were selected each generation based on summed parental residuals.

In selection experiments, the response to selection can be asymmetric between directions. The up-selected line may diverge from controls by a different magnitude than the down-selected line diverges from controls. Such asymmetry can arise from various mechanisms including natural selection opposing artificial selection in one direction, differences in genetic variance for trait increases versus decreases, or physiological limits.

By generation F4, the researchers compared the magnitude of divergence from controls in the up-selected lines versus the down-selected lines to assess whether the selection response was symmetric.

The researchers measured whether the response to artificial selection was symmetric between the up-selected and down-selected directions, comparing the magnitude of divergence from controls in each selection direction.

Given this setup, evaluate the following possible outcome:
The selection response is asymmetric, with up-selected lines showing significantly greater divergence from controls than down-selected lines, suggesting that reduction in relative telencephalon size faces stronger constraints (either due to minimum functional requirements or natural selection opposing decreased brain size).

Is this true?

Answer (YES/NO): NO